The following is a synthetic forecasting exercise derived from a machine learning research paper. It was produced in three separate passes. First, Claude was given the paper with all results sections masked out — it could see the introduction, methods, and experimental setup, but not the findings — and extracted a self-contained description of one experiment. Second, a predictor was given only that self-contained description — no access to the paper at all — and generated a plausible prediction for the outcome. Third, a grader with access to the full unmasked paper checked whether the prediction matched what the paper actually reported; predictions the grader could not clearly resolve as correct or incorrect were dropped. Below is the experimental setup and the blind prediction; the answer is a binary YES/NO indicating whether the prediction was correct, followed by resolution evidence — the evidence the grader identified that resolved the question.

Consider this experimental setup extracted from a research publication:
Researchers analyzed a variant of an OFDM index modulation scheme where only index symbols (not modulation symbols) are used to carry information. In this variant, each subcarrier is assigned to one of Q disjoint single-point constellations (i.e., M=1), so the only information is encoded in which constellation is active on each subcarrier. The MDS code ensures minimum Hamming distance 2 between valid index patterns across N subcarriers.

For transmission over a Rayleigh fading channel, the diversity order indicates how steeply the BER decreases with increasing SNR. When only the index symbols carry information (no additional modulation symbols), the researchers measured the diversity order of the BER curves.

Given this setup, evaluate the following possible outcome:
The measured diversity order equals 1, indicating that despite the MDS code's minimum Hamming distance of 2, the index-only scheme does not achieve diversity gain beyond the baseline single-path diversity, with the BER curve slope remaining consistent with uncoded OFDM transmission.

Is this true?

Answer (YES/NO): NO